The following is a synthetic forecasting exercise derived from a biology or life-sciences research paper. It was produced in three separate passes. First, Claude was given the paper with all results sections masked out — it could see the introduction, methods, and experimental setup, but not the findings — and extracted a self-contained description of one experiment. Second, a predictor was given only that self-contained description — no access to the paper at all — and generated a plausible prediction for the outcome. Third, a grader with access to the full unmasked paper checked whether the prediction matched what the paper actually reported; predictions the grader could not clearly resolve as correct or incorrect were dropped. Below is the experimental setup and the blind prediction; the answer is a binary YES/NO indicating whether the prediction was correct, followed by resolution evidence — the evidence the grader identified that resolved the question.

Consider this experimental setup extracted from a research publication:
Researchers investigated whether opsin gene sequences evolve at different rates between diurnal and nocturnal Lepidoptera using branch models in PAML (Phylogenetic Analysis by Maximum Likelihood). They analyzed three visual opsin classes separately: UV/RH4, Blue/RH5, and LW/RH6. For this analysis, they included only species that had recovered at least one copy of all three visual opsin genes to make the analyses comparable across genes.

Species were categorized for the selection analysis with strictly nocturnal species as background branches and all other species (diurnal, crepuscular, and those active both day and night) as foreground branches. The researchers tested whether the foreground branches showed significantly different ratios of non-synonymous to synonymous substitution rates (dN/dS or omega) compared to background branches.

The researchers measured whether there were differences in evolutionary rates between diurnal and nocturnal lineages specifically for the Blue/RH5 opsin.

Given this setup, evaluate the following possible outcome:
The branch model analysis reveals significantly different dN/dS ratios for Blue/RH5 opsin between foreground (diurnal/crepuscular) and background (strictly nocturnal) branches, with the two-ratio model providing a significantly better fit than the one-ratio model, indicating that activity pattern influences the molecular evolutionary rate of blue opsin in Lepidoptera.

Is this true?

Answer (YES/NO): YES